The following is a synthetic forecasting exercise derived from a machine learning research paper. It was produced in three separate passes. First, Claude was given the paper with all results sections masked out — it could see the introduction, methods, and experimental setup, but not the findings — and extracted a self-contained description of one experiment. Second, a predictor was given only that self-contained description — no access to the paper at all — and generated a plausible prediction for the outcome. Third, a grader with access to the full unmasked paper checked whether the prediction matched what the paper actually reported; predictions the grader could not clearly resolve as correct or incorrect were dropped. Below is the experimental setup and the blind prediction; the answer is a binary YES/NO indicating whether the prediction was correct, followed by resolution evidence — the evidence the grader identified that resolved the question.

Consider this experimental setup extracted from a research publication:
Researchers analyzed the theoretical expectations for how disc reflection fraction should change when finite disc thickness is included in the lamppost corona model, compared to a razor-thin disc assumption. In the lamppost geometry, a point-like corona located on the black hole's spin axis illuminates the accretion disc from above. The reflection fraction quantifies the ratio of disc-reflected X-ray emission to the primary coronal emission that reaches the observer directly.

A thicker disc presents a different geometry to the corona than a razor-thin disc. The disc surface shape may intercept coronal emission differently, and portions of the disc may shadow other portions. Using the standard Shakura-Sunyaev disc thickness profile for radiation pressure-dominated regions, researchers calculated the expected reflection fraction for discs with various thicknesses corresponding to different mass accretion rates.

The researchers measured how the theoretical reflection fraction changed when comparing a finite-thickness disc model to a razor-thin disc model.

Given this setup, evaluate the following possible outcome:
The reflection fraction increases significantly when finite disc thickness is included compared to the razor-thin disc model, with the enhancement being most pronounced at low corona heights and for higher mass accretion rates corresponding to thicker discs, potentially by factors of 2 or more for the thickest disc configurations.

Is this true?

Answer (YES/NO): NO